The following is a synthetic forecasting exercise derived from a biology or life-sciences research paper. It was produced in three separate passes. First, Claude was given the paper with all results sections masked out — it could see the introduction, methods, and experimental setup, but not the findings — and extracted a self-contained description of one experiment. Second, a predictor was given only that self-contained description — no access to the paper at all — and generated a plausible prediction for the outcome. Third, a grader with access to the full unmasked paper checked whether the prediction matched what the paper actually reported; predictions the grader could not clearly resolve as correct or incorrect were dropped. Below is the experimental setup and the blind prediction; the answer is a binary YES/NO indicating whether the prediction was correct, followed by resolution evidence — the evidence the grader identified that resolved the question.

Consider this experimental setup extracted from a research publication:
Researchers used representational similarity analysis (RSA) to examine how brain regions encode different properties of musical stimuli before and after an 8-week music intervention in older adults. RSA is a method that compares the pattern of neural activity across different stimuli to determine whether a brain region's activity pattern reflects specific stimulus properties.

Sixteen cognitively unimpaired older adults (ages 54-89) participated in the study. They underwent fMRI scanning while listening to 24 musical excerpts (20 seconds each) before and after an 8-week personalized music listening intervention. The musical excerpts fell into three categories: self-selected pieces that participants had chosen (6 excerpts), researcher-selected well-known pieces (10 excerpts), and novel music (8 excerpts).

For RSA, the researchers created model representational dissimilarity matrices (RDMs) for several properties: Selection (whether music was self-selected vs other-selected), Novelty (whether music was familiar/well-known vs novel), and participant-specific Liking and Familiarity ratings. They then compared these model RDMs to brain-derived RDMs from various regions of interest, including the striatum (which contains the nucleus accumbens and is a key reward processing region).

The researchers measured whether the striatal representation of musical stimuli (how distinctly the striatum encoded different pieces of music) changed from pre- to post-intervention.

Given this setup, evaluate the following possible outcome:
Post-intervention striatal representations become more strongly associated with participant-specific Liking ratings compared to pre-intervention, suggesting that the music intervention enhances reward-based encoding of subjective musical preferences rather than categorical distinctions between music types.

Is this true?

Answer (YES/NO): NO